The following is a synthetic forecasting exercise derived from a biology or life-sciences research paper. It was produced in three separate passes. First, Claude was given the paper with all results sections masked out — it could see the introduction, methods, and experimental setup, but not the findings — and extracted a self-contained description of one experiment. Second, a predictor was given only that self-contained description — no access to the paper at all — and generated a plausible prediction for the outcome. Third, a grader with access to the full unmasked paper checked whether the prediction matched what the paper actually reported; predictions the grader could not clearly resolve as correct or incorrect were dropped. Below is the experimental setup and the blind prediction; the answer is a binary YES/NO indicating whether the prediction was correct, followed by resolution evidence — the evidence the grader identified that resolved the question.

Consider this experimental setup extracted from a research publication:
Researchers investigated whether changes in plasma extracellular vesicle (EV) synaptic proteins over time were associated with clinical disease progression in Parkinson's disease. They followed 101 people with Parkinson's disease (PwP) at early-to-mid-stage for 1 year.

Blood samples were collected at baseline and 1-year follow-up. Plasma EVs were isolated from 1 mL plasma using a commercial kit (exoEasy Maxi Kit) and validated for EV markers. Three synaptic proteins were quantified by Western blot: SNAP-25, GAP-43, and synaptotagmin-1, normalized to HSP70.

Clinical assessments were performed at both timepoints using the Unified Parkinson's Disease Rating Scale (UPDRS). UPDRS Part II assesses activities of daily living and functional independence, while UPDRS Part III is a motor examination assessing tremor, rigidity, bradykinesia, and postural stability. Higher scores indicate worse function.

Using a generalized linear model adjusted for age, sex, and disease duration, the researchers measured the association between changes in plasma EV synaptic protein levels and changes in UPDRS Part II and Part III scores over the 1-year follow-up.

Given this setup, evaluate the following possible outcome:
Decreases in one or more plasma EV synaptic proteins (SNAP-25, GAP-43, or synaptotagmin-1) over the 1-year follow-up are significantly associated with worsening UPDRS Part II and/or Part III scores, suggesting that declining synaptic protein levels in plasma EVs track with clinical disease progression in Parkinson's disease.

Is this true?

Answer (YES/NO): NO